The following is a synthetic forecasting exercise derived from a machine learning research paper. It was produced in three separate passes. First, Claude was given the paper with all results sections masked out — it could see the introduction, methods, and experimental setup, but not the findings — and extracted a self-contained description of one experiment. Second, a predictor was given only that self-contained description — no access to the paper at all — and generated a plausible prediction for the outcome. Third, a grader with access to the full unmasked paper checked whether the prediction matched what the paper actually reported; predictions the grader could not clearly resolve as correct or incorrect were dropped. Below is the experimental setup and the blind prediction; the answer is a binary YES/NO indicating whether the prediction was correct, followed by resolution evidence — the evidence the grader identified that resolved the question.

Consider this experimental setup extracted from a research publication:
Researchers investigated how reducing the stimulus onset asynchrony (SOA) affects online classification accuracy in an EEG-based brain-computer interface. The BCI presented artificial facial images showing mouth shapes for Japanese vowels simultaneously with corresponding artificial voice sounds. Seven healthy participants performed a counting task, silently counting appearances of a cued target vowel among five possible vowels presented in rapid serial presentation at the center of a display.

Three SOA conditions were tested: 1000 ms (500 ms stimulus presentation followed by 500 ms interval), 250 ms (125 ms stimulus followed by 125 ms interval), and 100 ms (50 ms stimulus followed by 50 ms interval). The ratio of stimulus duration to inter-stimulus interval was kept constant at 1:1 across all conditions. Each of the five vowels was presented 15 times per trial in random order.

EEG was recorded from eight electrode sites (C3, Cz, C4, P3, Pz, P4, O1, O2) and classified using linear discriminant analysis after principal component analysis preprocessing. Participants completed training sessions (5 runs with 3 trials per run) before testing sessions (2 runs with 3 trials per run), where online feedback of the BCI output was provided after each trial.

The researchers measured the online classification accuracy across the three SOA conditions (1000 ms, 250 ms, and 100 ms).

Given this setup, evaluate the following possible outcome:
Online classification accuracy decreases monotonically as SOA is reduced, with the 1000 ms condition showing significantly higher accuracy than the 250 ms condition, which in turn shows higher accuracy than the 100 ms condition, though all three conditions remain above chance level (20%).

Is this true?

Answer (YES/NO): NO